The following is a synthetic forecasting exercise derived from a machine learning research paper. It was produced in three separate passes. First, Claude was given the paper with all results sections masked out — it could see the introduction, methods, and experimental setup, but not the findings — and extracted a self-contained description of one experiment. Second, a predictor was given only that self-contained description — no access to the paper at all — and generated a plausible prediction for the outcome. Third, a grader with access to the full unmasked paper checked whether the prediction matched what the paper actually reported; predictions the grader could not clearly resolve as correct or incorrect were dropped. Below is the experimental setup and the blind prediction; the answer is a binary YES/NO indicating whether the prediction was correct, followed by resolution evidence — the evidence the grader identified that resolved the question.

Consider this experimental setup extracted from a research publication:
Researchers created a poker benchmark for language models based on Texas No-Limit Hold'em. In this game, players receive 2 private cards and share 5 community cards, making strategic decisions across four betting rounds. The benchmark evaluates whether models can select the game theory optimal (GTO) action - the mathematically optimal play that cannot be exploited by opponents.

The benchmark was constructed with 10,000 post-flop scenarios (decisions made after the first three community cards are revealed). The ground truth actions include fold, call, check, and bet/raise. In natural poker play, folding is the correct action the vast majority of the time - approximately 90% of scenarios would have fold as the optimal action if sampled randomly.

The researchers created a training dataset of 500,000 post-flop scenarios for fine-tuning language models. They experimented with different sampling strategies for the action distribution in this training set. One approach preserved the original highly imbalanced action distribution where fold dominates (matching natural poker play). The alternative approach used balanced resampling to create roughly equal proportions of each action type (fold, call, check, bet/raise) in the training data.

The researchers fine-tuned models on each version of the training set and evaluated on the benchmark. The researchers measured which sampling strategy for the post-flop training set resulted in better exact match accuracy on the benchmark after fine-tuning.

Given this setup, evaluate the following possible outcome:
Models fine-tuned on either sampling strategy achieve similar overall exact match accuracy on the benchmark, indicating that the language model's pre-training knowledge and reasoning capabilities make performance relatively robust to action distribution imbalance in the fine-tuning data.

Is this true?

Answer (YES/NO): NO